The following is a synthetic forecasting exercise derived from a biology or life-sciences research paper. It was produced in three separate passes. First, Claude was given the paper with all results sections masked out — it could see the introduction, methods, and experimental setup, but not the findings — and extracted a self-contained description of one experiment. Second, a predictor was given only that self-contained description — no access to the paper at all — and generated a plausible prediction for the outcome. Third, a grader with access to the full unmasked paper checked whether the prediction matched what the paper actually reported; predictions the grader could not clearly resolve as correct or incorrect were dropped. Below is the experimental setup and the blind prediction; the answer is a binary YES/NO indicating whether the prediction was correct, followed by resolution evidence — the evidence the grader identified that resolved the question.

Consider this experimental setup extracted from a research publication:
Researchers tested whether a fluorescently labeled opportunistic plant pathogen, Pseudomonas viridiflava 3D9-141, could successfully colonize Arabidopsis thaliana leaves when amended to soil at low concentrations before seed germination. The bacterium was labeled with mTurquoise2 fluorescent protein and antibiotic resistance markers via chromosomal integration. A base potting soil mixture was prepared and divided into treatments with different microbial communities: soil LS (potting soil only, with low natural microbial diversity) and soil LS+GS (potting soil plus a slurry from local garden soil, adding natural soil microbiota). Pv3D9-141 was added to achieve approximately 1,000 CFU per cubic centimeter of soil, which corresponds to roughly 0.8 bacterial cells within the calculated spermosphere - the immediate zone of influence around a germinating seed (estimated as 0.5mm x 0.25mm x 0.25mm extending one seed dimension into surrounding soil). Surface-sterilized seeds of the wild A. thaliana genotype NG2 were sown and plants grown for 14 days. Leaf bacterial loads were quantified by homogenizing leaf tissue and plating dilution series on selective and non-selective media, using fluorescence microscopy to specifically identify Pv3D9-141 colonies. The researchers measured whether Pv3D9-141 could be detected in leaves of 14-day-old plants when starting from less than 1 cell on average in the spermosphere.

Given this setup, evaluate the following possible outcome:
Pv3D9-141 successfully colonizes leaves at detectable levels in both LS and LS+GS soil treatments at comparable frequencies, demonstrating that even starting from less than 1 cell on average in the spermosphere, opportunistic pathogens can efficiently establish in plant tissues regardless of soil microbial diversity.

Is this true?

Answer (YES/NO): NO